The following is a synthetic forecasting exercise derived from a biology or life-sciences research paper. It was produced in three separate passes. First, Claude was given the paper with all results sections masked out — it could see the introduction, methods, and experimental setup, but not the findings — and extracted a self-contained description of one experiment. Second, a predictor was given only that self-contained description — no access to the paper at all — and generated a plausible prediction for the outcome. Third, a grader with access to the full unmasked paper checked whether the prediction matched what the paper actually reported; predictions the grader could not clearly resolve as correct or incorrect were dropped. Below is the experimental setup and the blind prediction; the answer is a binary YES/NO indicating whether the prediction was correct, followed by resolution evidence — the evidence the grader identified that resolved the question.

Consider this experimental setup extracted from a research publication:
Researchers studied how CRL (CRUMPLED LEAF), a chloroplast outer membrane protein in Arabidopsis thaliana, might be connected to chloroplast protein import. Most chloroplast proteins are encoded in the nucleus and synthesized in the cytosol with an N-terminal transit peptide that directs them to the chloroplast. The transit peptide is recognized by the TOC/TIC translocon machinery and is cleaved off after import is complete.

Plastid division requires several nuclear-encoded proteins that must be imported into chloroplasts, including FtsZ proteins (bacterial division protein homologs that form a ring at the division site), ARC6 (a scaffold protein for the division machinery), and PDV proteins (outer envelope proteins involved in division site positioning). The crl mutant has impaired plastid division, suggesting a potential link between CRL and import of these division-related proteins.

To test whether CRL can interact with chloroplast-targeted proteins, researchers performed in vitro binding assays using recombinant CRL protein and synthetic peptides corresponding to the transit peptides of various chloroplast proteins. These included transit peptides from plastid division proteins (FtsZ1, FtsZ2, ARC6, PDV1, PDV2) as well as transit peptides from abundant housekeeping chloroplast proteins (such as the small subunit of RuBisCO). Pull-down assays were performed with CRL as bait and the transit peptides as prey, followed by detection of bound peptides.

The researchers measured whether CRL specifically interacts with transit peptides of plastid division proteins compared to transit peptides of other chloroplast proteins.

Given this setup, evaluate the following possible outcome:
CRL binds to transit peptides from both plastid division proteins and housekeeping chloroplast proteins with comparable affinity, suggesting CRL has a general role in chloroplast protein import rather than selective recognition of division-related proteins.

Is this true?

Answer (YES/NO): NO